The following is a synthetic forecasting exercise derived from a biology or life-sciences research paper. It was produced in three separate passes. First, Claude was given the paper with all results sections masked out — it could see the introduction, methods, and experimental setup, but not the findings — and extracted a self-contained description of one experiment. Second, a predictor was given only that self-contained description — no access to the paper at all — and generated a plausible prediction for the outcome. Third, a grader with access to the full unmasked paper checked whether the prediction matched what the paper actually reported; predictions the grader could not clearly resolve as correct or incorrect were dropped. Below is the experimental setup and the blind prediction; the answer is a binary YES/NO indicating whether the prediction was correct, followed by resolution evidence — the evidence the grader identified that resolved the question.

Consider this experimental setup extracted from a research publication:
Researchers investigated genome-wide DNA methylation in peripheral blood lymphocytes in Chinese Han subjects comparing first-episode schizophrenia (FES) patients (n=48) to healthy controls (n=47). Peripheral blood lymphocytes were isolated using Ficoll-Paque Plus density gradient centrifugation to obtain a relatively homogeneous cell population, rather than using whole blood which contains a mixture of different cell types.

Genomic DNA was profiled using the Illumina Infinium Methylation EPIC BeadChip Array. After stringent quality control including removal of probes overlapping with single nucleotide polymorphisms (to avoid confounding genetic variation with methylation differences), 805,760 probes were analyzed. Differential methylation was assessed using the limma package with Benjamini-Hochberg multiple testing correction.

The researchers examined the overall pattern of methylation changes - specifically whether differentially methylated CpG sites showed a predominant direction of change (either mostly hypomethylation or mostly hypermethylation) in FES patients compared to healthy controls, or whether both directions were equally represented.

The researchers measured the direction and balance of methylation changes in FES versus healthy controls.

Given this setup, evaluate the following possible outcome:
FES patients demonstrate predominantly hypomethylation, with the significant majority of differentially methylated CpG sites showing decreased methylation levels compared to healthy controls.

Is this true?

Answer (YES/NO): YES